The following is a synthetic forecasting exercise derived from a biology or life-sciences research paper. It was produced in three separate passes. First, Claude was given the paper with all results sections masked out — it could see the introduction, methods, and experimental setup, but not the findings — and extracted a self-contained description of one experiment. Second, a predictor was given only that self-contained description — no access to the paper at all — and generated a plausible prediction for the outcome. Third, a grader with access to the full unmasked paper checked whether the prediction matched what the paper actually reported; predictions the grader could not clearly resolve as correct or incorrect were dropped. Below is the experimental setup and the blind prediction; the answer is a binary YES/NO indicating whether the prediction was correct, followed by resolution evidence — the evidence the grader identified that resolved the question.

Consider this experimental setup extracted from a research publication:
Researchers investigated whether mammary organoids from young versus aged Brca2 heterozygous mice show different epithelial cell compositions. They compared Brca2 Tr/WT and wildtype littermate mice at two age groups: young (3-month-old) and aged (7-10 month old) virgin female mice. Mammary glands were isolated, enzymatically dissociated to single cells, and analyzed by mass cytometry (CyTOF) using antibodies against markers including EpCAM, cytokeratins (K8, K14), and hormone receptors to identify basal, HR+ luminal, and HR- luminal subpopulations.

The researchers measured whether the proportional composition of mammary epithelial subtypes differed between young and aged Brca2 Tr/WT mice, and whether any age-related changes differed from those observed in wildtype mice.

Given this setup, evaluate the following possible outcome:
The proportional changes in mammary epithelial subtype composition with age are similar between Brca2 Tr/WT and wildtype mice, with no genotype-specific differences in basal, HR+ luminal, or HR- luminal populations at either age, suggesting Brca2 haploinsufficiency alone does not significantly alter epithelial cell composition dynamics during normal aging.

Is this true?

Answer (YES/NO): YES